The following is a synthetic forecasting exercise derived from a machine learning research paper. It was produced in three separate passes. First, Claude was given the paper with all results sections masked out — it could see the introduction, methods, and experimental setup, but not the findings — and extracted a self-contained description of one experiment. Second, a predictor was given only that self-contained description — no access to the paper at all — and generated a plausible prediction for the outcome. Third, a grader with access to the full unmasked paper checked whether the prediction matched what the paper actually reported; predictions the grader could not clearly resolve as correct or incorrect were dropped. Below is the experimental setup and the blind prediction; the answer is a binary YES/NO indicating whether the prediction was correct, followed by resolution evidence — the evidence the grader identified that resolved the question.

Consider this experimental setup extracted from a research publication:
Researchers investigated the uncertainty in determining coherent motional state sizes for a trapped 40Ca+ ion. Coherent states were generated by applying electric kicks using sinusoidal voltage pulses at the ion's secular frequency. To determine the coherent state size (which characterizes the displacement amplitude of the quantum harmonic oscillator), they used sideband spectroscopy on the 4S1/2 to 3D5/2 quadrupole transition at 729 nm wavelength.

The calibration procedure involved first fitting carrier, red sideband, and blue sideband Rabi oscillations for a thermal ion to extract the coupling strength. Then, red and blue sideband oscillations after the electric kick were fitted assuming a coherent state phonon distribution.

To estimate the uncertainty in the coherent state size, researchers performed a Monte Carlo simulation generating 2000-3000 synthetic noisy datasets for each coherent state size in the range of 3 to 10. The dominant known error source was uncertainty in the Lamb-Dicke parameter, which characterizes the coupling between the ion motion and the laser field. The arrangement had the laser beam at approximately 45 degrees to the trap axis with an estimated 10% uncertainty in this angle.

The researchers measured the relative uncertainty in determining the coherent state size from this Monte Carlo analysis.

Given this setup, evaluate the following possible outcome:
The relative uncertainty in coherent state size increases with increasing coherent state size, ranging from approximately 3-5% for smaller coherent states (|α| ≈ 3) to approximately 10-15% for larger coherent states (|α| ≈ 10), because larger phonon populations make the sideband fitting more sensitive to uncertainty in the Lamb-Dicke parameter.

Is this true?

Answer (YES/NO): NO